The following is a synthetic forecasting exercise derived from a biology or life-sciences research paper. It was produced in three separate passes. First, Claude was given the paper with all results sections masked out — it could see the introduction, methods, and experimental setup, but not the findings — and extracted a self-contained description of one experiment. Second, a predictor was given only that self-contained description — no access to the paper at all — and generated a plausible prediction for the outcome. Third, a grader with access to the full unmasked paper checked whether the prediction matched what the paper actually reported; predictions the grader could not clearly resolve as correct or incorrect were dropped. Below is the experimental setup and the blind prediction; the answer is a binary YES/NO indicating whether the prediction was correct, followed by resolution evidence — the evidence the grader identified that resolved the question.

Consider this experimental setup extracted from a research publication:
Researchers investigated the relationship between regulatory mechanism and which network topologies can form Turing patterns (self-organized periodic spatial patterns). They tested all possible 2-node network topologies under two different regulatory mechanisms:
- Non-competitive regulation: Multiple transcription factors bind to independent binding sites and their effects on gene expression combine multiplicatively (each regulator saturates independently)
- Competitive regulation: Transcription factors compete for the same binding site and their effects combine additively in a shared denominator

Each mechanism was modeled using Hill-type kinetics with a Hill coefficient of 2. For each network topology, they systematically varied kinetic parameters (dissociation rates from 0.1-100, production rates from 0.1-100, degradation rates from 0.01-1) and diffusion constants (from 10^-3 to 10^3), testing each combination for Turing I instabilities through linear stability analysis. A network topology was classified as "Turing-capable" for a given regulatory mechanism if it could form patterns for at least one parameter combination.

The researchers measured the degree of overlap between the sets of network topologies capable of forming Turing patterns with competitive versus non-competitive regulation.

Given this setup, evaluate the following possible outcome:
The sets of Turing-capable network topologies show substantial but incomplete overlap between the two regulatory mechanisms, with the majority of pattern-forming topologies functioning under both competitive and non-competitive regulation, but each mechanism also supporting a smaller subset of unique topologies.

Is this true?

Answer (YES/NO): NO